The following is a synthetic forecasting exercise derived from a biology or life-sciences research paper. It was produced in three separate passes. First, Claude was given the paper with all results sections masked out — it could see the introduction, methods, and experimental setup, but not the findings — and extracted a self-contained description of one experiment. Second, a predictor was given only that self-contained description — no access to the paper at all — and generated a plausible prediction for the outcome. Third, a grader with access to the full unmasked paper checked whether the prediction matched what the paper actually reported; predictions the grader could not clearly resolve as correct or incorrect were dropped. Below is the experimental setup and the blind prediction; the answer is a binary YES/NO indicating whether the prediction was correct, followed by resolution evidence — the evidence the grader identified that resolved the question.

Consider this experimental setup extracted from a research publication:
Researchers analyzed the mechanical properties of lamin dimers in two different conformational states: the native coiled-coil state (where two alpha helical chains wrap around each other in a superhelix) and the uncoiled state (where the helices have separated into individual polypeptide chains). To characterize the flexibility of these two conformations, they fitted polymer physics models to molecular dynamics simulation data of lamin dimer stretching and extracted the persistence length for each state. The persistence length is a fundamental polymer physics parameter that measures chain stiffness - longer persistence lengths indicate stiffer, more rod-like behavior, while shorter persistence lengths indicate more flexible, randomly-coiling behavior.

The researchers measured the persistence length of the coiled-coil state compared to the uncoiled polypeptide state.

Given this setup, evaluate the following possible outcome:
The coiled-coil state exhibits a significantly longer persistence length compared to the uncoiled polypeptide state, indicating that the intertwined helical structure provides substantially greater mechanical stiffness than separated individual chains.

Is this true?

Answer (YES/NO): YES